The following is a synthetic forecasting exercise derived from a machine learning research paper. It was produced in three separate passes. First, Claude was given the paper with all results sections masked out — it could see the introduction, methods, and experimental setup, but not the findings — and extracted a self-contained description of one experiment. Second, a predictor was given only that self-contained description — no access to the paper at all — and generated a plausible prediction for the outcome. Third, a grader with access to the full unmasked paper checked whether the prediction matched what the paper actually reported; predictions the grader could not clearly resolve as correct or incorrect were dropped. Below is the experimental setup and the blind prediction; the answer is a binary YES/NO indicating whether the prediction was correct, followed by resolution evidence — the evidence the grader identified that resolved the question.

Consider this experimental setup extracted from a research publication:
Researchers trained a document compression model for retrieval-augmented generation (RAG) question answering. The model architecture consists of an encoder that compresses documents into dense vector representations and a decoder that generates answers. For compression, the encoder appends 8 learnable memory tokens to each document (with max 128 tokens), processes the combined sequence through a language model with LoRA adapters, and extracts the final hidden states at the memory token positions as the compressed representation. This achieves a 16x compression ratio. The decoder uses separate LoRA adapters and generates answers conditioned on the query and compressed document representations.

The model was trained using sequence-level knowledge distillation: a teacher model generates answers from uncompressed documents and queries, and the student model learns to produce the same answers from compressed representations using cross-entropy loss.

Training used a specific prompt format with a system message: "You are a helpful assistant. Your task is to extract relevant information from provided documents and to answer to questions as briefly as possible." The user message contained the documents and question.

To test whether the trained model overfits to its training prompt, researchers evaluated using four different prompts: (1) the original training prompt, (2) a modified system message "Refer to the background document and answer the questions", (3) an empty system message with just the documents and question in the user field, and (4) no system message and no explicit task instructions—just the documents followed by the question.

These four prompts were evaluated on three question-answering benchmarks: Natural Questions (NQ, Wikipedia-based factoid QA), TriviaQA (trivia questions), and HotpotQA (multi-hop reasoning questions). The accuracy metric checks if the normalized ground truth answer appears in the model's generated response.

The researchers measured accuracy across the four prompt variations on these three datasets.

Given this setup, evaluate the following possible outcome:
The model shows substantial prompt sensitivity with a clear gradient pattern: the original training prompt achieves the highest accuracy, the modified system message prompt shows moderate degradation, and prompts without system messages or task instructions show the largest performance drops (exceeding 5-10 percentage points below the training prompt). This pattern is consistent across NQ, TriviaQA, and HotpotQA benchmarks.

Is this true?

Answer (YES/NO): NO